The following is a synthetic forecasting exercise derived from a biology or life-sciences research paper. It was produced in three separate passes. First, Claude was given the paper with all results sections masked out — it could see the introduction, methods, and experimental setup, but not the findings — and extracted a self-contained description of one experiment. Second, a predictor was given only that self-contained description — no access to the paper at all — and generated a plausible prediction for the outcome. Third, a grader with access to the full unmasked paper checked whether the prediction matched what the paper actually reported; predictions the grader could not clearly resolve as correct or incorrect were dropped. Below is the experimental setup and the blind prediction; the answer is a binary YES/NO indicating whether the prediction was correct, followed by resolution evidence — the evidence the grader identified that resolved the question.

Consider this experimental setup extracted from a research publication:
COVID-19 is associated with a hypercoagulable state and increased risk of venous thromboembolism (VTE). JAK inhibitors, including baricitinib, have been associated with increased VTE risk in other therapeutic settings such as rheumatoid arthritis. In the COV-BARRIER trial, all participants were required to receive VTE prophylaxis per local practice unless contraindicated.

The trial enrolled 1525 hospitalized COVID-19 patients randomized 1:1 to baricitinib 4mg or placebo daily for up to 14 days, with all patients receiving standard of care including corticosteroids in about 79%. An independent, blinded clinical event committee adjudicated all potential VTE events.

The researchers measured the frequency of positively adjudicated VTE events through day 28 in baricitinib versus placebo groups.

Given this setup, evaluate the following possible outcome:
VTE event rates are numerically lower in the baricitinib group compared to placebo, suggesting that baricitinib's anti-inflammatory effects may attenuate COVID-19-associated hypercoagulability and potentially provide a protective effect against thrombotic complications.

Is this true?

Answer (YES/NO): NO